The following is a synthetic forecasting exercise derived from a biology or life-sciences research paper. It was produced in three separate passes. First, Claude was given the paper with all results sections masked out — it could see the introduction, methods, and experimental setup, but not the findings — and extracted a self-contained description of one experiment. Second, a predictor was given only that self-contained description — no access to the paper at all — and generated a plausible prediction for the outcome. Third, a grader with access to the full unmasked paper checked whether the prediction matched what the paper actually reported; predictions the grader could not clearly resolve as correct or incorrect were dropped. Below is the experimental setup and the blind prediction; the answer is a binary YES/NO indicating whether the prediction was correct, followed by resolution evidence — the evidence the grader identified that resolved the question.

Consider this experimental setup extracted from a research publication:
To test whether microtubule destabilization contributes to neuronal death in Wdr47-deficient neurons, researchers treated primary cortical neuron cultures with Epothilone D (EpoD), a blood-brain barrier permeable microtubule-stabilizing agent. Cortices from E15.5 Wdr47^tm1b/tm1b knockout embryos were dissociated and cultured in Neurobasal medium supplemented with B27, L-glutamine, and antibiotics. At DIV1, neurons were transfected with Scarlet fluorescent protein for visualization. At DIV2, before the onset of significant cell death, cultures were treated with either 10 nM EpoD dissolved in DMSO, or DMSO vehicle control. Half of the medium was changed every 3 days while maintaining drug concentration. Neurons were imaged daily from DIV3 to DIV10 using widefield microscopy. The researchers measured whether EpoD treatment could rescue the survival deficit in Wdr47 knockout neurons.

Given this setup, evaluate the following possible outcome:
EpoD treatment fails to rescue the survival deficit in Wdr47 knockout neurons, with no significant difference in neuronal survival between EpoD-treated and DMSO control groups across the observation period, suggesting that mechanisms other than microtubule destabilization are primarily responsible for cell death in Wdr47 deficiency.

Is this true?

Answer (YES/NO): NO